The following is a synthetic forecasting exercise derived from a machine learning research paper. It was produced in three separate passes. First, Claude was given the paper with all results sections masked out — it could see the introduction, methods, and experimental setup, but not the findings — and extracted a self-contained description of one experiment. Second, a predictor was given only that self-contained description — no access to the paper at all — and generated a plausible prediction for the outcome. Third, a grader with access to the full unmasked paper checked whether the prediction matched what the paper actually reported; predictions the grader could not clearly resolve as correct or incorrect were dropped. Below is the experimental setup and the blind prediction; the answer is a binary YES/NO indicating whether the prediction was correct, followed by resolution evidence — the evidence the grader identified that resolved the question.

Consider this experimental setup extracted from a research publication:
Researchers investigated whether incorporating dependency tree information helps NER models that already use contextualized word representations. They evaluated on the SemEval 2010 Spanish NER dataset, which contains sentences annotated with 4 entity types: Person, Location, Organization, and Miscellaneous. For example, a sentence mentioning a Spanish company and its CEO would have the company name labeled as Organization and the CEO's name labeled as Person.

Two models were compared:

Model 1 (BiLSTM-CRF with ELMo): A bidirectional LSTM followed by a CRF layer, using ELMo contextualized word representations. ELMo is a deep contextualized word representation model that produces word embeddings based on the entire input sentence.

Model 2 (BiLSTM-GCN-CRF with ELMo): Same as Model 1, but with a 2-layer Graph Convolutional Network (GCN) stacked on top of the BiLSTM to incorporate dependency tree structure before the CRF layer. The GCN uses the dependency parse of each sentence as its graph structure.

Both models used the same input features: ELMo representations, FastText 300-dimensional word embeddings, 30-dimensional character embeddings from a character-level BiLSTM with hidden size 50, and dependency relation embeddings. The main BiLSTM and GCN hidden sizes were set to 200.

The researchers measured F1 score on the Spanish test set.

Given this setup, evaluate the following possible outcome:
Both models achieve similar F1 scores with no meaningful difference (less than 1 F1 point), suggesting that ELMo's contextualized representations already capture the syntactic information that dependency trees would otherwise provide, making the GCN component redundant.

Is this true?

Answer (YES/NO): NO